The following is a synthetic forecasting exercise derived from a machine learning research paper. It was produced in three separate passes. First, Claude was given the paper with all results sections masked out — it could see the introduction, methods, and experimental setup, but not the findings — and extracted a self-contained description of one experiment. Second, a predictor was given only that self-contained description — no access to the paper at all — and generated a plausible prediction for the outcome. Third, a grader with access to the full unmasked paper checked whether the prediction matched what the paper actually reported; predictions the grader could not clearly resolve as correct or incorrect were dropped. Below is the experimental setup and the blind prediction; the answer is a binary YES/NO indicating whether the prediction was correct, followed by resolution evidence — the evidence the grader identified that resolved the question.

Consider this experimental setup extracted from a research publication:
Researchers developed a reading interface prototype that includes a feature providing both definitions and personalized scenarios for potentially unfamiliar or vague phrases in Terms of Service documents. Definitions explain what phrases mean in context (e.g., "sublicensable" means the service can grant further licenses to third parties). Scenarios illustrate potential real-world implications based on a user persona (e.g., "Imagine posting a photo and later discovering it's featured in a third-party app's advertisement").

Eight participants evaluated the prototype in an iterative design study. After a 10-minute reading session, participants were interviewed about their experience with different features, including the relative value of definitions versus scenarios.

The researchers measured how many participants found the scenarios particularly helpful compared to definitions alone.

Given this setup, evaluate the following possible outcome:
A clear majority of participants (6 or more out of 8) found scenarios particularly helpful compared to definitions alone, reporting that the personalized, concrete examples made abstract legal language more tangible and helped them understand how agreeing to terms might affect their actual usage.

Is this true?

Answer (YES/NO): YES